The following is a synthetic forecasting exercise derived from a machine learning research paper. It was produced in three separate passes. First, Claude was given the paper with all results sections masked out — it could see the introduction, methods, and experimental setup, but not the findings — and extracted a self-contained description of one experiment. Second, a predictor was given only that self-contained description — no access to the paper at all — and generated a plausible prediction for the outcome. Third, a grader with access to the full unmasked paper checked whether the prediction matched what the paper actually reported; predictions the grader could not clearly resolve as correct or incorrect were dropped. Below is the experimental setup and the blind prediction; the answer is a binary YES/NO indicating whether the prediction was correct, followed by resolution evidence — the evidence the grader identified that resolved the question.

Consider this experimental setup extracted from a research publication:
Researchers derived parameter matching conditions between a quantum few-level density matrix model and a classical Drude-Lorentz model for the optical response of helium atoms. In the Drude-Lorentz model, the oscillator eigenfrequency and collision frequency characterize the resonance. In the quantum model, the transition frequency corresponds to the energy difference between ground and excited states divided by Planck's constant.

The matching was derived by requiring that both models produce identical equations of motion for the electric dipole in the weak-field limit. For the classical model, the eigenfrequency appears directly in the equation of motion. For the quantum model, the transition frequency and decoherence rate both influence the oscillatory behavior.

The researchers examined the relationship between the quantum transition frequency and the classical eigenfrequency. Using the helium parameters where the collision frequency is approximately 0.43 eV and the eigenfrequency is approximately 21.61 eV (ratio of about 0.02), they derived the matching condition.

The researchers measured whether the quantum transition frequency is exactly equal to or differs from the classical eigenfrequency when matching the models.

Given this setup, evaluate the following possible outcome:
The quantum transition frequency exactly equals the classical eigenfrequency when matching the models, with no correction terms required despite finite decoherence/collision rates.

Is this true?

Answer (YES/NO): NO